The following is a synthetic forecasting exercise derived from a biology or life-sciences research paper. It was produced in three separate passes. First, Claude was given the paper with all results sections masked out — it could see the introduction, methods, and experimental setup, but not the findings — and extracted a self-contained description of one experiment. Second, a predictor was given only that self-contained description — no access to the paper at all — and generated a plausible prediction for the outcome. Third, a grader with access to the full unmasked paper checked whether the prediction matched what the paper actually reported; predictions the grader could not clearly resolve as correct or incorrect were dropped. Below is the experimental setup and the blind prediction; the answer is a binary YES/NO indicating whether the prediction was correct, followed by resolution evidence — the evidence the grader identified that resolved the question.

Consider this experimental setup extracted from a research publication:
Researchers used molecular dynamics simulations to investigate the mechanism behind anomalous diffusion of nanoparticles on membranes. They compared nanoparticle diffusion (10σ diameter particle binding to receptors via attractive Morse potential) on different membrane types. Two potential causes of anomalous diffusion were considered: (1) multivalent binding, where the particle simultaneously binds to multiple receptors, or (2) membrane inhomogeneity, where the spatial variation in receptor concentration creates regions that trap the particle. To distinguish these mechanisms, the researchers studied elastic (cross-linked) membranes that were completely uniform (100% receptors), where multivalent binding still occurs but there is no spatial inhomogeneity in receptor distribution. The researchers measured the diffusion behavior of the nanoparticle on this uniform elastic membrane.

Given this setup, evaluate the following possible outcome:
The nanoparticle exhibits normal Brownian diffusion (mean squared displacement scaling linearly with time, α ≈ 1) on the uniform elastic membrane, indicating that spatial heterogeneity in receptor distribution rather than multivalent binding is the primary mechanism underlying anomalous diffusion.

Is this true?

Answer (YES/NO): YES